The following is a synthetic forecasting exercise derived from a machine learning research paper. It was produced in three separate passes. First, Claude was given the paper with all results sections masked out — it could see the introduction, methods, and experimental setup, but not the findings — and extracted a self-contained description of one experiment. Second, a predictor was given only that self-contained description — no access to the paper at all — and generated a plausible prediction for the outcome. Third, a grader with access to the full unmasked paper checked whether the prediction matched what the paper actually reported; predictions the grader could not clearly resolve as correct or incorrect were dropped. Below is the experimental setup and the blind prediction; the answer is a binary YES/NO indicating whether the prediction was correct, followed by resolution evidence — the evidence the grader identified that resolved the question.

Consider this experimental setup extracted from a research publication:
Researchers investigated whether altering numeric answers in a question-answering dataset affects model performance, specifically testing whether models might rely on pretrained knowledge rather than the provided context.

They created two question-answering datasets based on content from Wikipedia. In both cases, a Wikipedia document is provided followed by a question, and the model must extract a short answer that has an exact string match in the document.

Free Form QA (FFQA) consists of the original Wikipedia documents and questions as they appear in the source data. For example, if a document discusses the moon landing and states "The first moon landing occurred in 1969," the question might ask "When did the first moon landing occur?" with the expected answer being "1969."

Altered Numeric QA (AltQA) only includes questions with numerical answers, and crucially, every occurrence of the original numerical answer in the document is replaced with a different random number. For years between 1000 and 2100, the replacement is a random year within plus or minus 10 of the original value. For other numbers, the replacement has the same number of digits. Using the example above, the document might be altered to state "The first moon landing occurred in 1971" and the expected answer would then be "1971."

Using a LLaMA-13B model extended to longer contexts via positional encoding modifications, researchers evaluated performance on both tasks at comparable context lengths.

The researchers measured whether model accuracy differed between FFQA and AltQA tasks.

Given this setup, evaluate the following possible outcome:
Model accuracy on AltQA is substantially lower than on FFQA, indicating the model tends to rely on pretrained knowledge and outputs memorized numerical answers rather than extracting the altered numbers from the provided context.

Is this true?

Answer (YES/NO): NO